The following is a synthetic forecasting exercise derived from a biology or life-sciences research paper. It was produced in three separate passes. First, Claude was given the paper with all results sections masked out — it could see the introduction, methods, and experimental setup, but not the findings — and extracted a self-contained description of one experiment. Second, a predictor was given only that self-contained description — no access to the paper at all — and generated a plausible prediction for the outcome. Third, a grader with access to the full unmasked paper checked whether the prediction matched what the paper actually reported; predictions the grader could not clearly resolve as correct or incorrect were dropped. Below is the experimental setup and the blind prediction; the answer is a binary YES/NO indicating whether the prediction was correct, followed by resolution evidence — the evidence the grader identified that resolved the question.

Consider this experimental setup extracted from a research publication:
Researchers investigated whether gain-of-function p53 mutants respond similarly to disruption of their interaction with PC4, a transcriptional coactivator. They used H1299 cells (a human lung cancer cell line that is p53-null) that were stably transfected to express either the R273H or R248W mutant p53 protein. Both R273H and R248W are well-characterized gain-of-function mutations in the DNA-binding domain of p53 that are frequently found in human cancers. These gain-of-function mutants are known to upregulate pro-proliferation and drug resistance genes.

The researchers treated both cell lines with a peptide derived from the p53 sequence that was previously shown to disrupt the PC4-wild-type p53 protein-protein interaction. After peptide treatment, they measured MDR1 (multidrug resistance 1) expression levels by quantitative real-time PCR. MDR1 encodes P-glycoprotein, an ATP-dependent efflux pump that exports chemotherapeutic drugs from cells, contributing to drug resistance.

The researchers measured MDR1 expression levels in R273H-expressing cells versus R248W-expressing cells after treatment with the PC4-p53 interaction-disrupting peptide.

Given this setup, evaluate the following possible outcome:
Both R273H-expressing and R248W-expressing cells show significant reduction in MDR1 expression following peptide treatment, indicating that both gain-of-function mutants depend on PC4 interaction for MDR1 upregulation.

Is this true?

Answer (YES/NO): NO